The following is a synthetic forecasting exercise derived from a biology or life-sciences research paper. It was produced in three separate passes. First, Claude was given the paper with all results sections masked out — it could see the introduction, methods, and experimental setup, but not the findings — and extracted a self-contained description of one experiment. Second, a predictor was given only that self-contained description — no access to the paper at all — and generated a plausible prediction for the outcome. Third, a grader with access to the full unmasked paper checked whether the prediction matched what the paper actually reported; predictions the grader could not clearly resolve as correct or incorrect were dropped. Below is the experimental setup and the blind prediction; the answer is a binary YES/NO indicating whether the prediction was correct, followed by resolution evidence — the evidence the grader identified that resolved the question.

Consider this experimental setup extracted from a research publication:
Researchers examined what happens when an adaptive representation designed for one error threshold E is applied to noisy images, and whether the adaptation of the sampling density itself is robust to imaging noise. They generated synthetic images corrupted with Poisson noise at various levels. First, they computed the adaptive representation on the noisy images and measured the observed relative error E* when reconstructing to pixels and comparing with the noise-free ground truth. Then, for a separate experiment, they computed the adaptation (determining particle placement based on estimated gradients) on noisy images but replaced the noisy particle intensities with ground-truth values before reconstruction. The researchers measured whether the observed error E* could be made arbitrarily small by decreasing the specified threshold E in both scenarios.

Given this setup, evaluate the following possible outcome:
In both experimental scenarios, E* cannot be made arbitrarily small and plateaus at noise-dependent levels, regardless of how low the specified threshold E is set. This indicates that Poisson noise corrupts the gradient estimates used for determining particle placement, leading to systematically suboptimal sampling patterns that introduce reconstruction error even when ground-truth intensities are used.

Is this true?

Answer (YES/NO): NO